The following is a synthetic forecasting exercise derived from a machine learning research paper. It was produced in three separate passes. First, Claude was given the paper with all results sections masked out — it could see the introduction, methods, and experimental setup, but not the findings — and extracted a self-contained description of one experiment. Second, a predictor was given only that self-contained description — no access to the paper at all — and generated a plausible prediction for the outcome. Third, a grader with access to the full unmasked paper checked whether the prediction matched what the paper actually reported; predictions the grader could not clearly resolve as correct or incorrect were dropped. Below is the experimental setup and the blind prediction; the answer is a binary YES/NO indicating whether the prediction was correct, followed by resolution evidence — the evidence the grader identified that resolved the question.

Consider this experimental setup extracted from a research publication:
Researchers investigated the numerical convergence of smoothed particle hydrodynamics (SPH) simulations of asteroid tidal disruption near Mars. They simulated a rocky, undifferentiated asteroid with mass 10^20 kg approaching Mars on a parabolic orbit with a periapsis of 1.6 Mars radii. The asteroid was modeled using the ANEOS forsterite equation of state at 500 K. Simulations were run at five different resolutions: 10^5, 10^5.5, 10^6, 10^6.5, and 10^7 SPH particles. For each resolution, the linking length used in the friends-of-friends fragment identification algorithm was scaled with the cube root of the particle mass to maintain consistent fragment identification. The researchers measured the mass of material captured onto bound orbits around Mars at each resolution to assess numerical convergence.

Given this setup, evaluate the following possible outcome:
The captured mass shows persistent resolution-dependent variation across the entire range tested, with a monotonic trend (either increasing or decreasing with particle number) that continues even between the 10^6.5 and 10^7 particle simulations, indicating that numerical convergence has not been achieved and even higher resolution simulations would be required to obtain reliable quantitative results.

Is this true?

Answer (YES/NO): NO